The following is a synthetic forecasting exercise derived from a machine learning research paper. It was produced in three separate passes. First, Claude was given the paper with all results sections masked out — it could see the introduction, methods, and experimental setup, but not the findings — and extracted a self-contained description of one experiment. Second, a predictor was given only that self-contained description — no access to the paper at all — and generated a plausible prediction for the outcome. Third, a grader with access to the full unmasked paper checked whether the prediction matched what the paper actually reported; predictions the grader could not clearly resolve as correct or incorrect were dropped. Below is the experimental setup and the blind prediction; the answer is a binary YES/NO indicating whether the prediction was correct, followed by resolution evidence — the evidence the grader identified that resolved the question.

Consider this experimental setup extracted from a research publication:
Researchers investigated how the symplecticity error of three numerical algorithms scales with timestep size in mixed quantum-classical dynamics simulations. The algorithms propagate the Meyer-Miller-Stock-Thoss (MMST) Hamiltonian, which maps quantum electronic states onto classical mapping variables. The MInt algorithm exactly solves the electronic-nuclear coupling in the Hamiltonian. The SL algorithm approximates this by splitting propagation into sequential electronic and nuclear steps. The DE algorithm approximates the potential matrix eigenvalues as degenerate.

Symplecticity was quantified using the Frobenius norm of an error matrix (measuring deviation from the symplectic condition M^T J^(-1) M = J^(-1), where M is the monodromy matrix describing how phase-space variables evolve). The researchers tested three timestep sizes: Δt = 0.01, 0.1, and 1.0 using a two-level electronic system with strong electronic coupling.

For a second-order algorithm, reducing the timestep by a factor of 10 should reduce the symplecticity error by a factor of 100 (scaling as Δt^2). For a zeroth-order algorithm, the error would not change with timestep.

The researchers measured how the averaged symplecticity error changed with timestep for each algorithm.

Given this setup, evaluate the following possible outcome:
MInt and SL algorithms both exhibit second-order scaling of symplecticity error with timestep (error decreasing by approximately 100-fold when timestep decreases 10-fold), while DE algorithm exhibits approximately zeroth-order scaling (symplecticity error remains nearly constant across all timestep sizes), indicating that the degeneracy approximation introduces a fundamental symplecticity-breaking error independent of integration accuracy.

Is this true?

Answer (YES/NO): NO